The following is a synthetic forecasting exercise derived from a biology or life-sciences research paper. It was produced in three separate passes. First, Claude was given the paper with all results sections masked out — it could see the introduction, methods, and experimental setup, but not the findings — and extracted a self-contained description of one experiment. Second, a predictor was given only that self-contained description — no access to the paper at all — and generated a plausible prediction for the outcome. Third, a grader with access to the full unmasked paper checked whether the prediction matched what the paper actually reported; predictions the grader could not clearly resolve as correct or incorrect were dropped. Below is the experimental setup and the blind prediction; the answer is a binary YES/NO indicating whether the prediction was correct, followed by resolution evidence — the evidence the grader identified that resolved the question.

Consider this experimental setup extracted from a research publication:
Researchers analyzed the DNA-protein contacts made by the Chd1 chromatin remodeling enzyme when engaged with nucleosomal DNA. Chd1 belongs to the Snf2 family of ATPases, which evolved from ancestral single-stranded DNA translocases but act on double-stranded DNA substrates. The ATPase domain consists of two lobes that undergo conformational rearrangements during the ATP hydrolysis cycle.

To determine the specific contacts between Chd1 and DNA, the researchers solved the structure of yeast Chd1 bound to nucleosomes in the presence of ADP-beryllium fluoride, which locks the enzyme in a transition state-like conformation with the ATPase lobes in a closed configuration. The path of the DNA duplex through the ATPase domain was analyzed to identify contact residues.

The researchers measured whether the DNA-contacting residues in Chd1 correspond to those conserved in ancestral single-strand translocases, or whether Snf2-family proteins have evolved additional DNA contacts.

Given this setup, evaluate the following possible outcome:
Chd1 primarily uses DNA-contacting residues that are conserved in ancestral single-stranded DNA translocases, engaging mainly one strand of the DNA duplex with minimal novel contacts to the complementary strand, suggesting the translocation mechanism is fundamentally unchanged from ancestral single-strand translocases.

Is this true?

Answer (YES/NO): NO